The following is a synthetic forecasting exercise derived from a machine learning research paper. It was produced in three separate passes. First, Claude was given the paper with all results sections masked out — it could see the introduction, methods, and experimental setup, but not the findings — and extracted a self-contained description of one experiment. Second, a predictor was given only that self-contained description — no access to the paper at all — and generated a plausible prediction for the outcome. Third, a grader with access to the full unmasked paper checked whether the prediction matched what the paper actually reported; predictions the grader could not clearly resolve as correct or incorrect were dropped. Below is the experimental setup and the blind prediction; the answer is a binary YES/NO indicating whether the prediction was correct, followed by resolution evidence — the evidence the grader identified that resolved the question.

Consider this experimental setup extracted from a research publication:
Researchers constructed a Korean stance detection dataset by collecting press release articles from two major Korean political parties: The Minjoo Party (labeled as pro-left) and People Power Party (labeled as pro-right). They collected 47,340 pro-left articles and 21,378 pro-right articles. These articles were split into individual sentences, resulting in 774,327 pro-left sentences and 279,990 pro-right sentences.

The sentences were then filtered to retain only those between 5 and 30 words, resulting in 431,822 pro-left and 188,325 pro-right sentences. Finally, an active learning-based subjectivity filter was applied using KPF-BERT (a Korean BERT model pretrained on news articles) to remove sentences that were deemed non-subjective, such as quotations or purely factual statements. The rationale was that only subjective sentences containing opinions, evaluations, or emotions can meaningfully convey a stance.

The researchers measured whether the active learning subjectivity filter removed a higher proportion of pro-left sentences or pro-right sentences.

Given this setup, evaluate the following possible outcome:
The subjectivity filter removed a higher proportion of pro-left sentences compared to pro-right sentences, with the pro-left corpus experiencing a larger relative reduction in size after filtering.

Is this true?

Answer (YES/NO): NO